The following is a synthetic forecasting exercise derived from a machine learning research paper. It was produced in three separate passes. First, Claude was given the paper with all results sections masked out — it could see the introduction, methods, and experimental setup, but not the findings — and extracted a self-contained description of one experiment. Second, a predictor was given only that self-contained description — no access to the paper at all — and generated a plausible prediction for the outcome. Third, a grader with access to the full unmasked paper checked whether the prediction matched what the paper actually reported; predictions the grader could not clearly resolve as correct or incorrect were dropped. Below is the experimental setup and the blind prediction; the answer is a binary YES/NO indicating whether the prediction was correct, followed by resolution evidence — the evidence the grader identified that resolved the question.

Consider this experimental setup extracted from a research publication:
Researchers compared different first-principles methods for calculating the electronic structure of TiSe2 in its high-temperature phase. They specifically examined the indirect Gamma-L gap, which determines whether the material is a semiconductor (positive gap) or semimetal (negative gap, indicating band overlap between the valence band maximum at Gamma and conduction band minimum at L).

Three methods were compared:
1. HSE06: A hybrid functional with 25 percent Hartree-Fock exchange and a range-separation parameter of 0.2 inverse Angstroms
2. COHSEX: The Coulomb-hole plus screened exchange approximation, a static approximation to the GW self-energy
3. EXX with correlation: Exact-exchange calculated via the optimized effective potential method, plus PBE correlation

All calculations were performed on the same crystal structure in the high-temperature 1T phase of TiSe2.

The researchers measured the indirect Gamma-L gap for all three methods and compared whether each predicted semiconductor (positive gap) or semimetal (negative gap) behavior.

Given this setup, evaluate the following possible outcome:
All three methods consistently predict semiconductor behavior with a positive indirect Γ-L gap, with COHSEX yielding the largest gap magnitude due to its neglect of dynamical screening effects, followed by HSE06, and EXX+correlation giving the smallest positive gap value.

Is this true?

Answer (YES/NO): NO